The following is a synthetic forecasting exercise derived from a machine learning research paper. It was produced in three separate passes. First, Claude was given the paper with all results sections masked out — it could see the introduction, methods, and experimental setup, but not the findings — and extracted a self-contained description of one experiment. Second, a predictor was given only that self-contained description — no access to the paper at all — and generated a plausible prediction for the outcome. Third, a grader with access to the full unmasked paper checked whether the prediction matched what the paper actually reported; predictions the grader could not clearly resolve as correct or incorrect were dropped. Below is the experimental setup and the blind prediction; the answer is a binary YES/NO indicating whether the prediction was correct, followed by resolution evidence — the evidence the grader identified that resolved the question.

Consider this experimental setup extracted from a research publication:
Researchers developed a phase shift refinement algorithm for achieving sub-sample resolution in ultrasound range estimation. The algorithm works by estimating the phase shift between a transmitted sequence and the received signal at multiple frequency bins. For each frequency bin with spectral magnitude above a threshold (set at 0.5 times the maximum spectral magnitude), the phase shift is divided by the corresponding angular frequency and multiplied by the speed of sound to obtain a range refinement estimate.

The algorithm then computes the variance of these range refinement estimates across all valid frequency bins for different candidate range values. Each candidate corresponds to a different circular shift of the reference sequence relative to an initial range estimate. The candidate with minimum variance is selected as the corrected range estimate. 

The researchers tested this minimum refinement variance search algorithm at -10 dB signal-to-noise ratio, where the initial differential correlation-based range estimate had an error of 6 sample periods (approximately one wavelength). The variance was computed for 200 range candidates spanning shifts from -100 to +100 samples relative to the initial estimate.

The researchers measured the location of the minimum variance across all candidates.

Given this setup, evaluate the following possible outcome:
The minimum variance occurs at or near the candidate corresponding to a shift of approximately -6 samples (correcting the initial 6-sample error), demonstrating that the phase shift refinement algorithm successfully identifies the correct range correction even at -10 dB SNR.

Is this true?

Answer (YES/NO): YES